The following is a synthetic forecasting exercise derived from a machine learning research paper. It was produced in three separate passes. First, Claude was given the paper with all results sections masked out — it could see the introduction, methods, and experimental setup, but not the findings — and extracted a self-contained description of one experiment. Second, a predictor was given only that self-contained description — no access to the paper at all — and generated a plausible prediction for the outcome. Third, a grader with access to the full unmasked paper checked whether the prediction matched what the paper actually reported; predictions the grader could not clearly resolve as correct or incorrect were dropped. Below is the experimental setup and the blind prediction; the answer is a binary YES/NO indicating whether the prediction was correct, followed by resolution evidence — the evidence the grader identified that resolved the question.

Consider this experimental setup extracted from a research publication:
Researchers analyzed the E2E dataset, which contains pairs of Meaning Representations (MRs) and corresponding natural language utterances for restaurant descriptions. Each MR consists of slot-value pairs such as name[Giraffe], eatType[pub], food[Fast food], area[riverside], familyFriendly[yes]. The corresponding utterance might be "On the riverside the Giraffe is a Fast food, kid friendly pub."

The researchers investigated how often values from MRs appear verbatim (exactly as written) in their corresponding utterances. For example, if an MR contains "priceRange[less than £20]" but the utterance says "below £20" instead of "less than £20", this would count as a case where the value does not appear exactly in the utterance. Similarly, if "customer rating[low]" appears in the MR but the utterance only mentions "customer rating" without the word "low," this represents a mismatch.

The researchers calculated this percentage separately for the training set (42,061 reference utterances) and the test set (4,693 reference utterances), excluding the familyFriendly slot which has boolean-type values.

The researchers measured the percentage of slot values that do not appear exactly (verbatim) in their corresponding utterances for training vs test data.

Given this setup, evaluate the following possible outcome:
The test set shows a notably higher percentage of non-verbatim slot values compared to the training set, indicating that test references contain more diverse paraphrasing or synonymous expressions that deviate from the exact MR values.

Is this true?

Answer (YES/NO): NO